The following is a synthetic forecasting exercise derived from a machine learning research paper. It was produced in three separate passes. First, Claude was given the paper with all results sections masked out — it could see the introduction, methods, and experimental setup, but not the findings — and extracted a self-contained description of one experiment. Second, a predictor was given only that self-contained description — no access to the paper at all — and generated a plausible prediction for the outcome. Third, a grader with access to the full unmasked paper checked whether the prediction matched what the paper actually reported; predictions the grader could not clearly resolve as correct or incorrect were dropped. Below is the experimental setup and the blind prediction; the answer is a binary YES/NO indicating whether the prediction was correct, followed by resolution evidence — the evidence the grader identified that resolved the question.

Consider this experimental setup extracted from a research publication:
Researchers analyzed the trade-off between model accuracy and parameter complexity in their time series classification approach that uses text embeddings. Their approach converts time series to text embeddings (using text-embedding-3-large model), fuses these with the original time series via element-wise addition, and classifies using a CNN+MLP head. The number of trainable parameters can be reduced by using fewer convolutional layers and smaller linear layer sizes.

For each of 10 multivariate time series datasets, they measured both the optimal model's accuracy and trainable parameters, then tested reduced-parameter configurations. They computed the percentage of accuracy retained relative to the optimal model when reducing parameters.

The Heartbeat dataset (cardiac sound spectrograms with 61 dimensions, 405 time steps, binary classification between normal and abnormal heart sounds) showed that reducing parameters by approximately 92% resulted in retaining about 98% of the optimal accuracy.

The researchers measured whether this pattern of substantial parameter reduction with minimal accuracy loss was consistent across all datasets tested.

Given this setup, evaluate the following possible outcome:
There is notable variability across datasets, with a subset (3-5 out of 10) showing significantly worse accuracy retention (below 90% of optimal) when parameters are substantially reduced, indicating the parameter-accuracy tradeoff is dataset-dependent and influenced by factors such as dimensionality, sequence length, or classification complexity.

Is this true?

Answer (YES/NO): YES